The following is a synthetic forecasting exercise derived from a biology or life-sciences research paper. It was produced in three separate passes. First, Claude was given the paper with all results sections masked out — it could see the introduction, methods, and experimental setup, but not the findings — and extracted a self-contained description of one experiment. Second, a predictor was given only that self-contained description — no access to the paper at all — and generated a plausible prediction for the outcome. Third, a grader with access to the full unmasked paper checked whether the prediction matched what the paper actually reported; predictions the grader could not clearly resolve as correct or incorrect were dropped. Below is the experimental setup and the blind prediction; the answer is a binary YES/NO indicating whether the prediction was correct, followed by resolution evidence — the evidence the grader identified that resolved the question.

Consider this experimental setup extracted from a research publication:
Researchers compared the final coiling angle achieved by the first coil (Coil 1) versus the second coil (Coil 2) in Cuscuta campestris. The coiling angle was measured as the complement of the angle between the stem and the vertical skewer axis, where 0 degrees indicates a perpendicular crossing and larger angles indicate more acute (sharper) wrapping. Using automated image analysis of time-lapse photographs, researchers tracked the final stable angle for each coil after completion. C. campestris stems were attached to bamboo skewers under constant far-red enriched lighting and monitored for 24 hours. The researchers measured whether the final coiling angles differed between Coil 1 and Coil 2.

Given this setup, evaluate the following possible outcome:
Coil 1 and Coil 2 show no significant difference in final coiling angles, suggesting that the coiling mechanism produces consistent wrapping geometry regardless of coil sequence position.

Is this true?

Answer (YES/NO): NO